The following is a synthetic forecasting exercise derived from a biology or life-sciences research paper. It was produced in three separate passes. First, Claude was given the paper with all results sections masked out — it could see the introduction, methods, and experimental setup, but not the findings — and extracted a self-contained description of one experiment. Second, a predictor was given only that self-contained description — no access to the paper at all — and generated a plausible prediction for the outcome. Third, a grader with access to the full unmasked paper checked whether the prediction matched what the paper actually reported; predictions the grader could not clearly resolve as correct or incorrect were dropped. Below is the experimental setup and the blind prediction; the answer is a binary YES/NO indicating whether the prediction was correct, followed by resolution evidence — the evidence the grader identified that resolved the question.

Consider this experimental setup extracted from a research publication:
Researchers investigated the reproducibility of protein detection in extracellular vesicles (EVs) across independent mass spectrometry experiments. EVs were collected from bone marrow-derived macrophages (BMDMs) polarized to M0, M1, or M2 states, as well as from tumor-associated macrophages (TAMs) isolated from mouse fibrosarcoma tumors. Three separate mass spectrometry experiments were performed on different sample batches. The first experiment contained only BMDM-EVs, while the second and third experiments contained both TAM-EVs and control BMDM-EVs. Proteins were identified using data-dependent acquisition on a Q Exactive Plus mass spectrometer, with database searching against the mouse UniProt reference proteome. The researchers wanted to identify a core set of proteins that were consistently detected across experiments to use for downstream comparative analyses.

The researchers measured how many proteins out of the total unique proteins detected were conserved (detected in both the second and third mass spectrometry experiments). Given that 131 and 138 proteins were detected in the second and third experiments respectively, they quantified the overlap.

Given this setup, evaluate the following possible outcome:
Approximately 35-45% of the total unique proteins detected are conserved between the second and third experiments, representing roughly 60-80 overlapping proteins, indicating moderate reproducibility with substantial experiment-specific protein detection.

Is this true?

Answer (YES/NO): NO